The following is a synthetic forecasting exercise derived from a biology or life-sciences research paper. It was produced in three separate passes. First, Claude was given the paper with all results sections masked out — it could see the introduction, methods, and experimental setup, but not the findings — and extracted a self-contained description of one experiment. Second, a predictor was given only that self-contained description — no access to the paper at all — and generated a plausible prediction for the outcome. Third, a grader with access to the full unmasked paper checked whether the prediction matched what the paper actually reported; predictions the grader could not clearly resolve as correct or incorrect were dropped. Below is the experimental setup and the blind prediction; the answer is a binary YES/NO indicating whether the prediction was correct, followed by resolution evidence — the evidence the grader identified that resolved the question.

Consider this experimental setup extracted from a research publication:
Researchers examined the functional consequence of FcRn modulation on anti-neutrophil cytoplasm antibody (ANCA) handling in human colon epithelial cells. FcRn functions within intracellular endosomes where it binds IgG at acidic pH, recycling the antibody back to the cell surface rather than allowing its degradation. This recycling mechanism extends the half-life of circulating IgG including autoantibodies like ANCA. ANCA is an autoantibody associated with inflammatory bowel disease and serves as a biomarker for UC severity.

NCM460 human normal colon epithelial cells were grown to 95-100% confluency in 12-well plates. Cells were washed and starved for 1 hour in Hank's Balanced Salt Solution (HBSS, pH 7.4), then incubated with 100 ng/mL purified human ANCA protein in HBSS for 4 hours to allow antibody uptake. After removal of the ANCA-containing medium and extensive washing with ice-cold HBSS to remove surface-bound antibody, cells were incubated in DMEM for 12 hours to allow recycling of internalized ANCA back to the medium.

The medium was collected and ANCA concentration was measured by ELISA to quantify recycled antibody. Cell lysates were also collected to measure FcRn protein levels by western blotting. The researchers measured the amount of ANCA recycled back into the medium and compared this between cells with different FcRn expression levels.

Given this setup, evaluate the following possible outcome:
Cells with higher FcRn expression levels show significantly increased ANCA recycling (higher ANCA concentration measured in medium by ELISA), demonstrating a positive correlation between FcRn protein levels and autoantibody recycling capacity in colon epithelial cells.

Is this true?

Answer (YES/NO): YES